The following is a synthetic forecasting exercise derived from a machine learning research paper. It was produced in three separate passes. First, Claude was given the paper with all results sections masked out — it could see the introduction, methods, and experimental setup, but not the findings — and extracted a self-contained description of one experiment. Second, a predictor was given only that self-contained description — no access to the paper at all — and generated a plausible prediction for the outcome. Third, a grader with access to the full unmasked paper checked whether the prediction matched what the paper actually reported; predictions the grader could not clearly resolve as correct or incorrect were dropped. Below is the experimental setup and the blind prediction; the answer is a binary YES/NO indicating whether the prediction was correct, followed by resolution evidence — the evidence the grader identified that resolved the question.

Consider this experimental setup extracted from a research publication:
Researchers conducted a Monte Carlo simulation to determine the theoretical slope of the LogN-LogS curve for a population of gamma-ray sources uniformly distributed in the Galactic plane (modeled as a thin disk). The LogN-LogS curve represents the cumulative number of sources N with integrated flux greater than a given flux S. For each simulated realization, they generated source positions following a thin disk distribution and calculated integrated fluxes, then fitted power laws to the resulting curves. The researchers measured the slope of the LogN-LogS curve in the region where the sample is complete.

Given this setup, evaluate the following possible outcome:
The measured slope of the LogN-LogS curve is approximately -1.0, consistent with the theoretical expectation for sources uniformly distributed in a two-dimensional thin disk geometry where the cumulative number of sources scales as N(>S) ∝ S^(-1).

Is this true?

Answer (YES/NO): YES